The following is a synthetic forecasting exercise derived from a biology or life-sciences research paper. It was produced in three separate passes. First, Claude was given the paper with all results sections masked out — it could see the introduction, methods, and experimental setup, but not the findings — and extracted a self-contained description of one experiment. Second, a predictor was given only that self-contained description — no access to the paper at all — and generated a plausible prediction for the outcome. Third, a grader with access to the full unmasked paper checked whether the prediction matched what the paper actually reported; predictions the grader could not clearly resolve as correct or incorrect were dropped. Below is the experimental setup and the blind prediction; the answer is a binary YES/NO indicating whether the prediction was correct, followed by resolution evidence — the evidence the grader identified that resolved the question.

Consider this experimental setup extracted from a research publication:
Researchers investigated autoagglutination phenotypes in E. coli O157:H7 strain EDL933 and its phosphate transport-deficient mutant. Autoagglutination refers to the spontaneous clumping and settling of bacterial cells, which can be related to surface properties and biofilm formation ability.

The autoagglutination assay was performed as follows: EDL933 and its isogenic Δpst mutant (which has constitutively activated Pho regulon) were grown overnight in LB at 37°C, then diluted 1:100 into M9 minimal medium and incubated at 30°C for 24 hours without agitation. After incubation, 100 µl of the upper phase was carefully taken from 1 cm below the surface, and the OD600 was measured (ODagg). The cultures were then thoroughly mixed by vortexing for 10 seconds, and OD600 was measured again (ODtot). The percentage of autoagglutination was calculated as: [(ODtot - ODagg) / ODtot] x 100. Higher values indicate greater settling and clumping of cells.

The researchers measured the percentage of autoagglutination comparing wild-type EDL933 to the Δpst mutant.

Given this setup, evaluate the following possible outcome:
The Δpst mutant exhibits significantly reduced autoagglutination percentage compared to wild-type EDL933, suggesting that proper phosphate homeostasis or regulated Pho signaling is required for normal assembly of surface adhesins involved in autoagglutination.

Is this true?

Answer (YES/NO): NO